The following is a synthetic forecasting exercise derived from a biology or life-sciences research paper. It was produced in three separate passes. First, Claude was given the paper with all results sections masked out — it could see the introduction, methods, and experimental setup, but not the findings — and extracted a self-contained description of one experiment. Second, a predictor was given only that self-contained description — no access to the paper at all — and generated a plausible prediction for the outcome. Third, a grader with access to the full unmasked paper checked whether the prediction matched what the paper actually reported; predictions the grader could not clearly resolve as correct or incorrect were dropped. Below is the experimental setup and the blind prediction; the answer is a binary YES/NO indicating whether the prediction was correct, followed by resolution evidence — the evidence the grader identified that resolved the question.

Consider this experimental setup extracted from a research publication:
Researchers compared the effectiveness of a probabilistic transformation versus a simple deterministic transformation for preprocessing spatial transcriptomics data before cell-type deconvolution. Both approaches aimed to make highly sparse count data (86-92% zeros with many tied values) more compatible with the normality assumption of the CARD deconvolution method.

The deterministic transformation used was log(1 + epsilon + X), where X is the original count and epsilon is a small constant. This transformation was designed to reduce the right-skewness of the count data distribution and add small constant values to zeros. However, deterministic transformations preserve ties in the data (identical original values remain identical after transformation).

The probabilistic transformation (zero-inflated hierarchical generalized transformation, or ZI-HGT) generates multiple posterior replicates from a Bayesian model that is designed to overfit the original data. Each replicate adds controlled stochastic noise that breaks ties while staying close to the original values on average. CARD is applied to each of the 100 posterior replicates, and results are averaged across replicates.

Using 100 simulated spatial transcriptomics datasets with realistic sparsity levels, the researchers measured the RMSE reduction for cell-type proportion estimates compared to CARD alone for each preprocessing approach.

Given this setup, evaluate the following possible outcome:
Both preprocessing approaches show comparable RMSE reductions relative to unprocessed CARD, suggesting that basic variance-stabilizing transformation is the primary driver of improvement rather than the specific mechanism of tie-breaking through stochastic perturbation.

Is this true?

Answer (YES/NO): NO